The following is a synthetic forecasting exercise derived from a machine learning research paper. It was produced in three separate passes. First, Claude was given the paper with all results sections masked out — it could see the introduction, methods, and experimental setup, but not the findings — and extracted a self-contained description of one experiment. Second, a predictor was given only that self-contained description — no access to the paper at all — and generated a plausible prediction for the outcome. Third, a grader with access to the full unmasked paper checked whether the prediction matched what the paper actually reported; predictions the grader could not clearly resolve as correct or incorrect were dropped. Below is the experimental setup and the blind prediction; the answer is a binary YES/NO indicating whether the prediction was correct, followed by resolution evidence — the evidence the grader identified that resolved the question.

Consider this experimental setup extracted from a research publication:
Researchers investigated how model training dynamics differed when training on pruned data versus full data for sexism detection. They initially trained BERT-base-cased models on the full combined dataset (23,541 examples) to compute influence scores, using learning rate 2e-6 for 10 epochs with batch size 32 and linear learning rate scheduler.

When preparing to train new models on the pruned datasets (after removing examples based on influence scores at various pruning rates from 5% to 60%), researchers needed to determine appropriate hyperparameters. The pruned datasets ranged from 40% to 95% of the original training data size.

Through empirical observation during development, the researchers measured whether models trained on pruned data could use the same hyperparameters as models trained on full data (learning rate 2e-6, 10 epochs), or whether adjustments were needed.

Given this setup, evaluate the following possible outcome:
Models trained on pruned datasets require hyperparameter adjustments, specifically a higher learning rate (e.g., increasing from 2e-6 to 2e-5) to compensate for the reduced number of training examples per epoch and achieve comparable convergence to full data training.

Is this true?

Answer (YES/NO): NO